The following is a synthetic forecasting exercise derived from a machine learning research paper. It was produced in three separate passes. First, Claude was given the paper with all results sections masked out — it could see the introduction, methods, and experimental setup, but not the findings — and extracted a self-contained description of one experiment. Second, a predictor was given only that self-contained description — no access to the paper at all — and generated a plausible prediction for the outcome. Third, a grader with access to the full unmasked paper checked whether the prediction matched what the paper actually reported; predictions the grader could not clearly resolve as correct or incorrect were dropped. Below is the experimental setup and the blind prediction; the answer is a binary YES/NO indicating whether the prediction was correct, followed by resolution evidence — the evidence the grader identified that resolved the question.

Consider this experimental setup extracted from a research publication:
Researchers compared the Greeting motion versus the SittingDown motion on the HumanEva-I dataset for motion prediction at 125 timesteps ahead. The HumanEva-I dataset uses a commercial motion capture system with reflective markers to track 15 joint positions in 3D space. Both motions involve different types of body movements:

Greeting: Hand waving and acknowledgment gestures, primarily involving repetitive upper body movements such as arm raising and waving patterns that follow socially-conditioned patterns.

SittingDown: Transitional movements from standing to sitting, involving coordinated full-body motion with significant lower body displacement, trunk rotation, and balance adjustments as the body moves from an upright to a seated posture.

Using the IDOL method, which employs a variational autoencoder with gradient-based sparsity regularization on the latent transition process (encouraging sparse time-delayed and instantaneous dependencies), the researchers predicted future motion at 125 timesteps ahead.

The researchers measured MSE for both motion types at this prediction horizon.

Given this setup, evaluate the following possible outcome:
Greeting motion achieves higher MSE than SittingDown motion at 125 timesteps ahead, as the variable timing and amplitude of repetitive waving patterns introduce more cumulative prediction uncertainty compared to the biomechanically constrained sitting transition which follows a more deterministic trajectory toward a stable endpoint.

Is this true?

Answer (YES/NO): NO